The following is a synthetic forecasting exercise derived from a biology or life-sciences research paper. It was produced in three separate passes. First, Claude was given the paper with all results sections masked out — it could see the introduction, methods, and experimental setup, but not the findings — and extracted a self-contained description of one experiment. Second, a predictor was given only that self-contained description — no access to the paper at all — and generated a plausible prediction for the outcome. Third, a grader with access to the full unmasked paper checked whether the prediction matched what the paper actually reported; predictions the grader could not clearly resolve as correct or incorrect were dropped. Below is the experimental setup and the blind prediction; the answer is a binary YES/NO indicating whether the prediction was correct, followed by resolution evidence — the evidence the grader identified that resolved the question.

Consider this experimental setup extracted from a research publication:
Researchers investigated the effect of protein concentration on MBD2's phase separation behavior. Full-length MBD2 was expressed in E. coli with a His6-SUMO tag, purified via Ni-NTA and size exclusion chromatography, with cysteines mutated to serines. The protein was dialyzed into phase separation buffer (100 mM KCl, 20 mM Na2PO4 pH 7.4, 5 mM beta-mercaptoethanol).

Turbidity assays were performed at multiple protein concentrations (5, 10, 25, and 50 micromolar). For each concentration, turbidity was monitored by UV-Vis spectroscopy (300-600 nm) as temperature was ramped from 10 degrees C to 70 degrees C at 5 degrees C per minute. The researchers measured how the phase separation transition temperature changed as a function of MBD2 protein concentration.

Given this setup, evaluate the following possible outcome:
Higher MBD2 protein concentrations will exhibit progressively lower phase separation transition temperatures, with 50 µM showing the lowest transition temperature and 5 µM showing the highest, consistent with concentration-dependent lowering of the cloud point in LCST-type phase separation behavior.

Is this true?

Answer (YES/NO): NO